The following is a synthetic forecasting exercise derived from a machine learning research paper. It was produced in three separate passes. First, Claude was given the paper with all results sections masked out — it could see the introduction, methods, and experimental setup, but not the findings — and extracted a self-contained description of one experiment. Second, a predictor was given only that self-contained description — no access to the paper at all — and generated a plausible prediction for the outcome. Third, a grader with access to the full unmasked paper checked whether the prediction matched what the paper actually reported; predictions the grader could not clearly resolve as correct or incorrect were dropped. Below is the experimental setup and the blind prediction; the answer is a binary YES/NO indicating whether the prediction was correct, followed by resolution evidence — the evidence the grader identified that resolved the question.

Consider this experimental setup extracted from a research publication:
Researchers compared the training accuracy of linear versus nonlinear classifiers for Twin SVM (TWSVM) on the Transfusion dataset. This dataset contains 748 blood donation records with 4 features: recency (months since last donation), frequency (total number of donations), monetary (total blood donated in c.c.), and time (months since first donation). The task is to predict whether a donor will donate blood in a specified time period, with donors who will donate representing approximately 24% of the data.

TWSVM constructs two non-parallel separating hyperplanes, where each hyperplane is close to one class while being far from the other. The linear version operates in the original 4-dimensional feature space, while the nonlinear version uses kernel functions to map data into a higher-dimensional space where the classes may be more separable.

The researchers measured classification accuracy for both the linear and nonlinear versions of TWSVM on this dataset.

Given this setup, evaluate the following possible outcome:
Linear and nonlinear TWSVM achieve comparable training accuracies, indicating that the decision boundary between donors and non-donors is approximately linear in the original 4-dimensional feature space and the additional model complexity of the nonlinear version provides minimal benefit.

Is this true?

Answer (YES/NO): NO